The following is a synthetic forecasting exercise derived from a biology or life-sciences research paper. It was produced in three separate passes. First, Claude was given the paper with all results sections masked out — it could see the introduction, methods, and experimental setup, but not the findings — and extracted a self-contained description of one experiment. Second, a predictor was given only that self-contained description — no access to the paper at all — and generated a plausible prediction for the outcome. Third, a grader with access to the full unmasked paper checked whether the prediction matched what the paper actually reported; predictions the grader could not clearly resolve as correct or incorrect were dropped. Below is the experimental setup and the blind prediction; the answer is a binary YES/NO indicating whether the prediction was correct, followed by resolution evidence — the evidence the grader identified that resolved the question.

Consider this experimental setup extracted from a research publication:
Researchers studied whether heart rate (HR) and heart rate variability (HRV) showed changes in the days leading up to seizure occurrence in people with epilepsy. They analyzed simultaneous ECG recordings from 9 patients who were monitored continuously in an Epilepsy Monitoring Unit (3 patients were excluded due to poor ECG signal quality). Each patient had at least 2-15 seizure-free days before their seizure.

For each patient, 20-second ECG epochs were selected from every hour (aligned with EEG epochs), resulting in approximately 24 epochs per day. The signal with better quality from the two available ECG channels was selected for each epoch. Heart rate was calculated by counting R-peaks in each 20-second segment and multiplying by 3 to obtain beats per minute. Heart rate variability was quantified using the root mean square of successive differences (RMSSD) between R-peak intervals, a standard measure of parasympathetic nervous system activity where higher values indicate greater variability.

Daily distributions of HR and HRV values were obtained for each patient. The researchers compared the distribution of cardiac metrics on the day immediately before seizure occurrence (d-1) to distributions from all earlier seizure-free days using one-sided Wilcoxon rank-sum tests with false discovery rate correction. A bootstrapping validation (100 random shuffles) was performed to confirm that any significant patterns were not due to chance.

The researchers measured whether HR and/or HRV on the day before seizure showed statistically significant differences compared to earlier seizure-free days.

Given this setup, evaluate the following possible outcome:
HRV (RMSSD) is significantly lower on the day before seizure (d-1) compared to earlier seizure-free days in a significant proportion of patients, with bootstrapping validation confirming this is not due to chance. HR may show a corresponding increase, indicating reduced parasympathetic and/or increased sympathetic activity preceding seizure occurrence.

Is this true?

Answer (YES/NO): NO